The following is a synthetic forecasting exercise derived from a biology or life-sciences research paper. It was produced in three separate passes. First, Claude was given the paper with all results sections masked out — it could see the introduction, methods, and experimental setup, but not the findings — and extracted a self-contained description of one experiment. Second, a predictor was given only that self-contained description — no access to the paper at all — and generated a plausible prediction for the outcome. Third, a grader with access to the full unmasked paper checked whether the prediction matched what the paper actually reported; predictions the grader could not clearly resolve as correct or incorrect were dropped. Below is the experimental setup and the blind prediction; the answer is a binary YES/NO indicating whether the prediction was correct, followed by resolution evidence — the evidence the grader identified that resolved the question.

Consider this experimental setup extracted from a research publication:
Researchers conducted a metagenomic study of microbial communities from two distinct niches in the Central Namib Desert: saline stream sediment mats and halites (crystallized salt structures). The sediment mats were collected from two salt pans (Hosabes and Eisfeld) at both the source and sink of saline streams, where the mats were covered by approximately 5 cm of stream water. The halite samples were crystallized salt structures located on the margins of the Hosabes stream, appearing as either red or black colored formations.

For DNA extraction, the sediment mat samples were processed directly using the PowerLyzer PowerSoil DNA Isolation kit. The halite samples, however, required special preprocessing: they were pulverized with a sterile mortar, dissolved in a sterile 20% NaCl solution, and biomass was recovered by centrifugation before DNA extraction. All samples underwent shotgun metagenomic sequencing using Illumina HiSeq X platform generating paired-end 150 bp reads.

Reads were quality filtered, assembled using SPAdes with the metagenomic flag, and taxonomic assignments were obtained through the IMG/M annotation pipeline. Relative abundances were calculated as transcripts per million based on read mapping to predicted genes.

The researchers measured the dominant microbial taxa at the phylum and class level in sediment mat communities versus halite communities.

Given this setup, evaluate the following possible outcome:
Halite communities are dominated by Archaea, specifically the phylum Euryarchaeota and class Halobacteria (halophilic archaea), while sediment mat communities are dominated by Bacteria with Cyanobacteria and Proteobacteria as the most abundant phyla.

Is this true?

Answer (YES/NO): NO